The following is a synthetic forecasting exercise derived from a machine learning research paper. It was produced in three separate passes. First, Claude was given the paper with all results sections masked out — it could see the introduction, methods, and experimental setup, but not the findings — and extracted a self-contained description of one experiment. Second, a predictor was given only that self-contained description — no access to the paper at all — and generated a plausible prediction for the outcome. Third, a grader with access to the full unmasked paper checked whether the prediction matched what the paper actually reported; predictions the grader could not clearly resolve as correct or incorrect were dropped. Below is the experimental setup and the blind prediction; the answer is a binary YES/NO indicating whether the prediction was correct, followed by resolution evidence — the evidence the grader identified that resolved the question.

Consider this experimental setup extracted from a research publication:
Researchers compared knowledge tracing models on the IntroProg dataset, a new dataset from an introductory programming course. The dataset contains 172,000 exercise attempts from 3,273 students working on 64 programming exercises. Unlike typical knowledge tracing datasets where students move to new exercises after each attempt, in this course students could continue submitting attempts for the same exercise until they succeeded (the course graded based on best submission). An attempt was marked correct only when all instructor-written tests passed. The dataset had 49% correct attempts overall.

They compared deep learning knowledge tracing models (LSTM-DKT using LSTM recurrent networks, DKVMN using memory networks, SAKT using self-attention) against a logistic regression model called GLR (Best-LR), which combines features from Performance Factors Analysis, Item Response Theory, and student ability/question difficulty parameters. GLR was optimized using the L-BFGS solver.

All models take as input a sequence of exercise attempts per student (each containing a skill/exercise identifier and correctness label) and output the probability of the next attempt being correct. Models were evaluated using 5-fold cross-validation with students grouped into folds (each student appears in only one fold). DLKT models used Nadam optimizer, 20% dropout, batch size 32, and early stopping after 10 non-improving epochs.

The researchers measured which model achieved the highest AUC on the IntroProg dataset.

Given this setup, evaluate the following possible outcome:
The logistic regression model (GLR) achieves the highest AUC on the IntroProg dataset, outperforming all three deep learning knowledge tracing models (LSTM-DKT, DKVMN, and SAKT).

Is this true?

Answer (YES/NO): YES